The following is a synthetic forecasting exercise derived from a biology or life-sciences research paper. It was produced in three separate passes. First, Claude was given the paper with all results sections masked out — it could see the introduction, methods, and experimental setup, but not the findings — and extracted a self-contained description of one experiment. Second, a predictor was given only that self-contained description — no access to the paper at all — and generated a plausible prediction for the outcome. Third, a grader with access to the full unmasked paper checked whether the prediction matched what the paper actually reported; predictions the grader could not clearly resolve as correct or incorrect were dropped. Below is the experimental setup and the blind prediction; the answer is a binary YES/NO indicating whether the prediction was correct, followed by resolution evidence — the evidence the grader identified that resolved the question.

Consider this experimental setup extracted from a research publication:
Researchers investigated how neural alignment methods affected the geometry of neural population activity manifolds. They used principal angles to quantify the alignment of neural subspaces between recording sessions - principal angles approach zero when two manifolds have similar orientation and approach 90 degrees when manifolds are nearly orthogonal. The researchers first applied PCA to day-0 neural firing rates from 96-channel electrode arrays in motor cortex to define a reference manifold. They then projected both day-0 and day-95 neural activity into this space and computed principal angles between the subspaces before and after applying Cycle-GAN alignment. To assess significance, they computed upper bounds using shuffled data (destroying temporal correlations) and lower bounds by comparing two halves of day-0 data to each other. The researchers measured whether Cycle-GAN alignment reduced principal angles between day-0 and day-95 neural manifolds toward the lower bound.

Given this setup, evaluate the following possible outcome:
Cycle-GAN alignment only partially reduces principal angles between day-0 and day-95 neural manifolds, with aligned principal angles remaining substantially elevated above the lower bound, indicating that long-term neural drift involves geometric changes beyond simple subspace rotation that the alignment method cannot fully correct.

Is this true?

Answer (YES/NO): NO